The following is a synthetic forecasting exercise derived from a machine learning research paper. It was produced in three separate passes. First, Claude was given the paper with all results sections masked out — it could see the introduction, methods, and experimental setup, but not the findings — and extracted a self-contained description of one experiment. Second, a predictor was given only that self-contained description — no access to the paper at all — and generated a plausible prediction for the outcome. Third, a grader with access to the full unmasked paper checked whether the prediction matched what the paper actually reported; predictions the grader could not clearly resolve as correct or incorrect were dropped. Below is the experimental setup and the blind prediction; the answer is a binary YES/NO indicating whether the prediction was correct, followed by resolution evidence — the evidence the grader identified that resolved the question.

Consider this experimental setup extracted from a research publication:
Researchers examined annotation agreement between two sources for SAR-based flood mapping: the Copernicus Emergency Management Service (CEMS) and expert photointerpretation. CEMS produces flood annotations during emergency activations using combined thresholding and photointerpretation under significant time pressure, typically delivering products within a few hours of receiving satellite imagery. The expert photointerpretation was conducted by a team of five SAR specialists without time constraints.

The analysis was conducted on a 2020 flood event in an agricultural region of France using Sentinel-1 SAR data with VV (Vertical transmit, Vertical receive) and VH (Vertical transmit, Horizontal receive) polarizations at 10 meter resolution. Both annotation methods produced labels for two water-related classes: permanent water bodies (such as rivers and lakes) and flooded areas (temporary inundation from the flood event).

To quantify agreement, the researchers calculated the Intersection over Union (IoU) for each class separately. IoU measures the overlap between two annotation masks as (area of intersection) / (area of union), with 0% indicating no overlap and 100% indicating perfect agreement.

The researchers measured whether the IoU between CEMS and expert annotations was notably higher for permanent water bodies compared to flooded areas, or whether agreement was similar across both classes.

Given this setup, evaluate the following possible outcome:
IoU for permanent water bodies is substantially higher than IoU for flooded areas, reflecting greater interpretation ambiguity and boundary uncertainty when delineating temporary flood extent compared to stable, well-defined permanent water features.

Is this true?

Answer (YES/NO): NO